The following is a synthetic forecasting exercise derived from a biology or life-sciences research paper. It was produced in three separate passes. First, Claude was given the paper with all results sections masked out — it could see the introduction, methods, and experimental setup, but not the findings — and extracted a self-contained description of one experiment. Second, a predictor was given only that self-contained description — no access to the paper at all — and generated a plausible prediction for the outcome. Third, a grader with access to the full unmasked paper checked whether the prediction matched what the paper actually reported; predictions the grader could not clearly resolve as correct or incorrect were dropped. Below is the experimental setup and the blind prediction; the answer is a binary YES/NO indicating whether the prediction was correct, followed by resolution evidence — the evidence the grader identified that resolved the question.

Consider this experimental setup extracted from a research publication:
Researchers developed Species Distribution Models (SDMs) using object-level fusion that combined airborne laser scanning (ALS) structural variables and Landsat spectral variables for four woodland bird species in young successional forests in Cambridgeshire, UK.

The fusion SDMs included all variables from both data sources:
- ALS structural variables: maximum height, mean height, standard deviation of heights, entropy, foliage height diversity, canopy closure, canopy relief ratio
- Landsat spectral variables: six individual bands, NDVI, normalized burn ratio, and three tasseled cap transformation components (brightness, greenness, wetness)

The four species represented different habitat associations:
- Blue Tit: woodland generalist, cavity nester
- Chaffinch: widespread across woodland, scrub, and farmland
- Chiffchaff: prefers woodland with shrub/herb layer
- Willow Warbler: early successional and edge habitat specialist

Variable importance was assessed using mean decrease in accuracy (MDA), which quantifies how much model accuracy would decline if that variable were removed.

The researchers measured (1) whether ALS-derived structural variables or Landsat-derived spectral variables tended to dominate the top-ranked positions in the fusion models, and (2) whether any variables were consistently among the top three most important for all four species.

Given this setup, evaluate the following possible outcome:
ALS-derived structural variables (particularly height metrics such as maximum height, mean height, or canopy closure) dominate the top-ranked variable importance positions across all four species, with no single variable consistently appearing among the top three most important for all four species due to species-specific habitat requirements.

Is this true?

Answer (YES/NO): NO